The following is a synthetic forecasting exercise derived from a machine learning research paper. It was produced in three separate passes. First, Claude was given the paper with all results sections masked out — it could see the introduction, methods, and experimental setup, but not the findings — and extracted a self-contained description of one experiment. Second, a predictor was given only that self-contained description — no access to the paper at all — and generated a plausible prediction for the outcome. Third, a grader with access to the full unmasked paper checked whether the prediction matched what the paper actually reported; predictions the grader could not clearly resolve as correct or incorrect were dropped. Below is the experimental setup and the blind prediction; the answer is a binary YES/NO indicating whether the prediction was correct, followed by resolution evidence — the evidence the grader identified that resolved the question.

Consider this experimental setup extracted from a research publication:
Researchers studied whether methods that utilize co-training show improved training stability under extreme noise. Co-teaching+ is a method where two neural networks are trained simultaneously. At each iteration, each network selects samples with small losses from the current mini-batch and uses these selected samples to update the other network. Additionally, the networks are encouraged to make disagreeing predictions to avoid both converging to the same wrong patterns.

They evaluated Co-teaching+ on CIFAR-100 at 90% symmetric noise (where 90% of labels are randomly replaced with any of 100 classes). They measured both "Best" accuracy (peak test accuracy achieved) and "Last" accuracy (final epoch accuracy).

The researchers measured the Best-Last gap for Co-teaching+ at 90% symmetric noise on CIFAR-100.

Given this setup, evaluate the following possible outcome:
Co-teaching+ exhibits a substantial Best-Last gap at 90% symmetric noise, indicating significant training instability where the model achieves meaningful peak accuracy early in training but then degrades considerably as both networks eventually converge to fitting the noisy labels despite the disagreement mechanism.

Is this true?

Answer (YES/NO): NO